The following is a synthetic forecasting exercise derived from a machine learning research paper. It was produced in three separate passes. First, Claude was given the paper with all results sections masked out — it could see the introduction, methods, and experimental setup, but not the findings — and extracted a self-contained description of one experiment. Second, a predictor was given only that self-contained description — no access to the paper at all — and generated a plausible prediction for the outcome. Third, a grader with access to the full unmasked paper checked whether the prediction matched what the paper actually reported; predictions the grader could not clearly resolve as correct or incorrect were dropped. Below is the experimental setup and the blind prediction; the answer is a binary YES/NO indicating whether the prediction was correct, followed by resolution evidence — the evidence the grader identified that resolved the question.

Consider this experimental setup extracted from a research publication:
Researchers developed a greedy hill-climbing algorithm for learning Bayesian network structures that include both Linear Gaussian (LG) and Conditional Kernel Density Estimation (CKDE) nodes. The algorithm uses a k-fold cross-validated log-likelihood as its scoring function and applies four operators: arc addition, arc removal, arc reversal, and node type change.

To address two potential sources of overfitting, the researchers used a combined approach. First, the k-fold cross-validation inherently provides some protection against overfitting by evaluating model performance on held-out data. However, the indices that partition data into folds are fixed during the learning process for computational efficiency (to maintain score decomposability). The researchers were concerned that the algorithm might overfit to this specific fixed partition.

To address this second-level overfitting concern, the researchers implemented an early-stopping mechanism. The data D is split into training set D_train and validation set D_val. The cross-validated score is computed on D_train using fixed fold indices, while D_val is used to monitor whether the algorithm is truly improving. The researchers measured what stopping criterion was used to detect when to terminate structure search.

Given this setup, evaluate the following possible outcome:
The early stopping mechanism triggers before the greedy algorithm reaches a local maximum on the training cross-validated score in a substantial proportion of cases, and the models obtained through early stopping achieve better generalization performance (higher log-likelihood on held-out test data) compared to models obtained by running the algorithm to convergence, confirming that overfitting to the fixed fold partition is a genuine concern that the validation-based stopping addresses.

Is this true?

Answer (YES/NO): NO